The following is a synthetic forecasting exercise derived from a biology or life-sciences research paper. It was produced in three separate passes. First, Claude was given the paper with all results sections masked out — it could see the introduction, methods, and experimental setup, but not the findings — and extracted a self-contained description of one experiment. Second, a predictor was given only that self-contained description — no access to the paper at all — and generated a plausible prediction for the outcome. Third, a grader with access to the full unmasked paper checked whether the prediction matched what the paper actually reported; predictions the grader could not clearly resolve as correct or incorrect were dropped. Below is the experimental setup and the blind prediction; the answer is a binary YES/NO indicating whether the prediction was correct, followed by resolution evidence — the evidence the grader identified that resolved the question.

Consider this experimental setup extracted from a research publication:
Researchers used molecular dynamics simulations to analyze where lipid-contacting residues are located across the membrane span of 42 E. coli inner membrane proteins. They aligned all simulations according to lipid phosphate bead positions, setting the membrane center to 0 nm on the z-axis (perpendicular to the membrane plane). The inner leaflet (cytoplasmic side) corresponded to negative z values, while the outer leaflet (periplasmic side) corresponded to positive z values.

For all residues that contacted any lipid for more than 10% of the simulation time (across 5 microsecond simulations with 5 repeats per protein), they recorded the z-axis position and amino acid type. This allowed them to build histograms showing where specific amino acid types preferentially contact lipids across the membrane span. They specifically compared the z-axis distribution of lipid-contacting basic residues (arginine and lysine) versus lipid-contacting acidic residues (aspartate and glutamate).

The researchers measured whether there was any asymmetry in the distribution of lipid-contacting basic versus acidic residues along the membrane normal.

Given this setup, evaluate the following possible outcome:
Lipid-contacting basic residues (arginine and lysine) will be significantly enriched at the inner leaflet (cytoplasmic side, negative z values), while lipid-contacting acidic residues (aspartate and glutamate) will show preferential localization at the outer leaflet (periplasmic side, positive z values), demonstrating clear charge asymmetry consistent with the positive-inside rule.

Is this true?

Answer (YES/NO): NO